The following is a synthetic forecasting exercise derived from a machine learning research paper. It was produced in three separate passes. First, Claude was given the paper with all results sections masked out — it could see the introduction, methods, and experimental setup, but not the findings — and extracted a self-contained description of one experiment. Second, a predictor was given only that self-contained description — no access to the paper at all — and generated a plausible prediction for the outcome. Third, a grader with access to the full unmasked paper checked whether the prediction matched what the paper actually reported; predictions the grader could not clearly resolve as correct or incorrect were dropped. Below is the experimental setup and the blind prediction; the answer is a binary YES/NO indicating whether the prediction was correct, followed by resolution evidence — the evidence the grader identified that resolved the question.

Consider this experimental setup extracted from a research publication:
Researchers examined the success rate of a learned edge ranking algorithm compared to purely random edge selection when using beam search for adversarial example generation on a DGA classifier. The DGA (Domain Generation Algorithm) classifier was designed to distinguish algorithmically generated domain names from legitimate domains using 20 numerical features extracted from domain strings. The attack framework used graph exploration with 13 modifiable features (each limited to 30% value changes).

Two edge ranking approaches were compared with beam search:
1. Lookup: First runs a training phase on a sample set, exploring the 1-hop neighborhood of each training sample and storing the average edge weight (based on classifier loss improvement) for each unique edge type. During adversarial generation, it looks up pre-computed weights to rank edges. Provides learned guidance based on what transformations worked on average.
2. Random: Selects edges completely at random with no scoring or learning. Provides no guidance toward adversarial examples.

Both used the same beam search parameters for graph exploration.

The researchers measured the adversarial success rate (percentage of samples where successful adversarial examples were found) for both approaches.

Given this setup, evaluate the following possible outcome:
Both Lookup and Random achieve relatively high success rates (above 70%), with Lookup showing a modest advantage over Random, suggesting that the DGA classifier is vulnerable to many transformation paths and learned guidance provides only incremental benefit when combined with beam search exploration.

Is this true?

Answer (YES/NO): NO